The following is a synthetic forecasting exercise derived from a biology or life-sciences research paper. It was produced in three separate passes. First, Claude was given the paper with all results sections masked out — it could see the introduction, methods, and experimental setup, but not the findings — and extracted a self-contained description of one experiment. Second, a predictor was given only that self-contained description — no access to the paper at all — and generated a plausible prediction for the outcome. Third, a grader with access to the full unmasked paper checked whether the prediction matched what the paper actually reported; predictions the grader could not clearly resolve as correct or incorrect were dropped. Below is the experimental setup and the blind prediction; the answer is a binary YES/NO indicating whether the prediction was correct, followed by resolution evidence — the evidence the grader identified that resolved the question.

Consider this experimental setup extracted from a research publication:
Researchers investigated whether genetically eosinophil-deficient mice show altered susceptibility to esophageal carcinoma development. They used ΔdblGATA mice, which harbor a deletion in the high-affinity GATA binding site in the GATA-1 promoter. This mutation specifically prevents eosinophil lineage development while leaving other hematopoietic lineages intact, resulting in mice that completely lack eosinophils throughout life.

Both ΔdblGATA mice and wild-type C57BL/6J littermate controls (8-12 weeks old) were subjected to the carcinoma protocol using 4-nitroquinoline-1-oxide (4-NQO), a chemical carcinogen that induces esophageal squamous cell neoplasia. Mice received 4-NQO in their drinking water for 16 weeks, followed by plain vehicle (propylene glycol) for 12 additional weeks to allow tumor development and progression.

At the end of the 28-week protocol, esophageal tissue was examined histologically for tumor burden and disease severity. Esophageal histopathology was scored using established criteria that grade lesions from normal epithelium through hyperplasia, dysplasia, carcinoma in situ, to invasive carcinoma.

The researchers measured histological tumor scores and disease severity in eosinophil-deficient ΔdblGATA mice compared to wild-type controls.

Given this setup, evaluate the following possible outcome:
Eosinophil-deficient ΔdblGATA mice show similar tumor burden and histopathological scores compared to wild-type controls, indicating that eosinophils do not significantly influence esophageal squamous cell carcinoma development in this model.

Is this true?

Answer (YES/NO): NO